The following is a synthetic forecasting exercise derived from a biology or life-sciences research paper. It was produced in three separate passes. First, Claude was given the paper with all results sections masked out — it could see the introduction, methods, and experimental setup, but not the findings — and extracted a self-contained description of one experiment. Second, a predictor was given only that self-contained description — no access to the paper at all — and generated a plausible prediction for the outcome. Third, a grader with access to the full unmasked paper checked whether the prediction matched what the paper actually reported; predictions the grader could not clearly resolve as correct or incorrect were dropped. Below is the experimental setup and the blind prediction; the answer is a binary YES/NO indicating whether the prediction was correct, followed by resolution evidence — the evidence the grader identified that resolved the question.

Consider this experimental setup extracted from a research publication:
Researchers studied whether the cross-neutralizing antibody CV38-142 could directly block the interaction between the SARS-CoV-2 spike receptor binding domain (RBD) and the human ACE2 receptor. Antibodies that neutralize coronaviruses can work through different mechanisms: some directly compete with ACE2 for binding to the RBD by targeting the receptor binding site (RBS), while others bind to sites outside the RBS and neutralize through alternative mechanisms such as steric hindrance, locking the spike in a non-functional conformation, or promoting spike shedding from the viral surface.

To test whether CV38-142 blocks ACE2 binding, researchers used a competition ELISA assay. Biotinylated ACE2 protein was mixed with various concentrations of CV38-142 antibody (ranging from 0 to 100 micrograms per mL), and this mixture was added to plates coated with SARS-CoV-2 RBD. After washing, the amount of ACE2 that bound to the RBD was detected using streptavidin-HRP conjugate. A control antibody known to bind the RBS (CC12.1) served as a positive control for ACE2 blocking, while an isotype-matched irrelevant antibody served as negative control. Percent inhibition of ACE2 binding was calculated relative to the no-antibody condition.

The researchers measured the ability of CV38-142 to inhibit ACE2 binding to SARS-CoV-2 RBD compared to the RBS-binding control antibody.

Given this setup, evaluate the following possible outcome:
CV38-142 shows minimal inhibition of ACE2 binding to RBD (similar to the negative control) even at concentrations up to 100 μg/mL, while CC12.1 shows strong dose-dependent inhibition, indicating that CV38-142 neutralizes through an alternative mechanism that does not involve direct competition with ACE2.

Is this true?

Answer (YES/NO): NO